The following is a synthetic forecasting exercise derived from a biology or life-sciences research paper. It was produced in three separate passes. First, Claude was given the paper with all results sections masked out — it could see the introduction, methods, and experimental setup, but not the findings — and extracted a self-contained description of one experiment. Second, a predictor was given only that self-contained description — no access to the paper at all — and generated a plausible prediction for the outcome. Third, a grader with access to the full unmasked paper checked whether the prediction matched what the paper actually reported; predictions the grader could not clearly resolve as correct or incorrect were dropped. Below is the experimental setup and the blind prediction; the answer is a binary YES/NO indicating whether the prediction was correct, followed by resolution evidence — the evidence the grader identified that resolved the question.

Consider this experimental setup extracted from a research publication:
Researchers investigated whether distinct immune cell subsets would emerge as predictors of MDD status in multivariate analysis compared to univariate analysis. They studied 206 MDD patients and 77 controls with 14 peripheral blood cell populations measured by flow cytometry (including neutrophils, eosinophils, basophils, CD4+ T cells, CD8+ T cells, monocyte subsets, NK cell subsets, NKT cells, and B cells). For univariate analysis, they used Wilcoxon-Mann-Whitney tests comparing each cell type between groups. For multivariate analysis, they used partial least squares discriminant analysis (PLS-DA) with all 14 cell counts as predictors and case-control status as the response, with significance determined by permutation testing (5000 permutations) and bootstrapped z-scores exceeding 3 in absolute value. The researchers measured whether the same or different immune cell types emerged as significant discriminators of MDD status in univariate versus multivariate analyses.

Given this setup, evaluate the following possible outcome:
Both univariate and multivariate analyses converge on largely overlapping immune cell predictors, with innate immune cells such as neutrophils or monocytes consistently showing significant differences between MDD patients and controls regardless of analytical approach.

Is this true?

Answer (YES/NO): NO